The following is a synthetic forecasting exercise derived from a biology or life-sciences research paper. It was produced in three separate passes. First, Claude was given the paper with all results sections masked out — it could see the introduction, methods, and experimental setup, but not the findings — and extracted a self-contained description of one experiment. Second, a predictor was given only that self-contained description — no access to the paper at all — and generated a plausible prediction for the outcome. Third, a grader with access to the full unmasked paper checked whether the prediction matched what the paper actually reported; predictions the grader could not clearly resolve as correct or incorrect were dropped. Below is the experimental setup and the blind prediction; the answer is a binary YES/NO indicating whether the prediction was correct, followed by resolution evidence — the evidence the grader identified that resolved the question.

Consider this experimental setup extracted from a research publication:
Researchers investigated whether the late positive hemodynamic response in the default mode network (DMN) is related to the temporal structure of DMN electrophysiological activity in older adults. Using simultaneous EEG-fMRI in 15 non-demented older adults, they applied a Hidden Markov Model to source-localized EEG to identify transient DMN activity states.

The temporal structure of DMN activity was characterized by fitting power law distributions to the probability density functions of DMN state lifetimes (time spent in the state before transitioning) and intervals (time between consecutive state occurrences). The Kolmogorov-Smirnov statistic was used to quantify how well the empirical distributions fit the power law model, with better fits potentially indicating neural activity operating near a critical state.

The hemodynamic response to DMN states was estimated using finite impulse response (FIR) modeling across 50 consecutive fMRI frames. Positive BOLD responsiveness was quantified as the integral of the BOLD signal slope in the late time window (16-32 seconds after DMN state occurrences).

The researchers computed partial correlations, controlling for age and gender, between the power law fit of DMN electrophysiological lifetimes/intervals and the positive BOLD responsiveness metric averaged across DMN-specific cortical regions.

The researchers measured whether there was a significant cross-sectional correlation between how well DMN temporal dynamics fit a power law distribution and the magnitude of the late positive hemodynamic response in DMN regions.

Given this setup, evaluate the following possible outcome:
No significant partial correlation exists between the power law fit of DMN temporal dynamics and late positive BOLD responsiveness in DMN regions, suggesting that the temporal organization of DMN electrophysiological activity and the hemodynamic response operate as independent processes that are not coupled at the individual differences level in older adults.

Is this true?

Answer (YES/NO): NO